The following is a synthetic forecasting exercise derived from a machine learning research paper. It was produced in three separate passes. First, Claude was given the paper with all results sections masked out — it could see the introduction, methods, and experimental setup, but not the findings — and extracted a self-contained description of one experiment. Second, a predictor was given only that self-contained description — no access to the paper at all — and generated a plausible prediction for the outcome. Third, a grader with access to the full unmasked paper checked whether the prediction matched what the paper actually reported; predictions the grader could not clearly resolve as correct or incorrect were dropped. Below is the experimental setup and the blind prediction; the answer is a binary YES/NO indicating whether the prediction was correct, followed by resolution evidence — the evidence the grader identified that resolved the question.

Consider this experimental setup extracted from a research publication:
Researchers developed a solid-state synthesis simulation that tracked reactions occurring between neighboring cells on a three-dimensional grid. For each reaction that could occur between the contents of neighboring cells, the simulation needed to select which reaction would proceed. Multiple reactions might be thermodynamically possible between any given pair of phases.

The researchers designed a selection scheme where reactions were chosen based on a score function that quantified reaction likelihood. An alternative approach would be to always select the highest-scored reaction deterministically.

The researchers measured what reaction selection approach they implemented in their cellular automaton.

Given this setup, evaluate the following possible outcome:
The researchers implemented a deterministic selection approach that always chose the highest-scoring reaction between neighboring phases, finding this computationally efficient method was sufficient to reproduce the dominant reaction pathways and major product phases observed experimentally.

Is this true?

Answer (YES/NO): NO